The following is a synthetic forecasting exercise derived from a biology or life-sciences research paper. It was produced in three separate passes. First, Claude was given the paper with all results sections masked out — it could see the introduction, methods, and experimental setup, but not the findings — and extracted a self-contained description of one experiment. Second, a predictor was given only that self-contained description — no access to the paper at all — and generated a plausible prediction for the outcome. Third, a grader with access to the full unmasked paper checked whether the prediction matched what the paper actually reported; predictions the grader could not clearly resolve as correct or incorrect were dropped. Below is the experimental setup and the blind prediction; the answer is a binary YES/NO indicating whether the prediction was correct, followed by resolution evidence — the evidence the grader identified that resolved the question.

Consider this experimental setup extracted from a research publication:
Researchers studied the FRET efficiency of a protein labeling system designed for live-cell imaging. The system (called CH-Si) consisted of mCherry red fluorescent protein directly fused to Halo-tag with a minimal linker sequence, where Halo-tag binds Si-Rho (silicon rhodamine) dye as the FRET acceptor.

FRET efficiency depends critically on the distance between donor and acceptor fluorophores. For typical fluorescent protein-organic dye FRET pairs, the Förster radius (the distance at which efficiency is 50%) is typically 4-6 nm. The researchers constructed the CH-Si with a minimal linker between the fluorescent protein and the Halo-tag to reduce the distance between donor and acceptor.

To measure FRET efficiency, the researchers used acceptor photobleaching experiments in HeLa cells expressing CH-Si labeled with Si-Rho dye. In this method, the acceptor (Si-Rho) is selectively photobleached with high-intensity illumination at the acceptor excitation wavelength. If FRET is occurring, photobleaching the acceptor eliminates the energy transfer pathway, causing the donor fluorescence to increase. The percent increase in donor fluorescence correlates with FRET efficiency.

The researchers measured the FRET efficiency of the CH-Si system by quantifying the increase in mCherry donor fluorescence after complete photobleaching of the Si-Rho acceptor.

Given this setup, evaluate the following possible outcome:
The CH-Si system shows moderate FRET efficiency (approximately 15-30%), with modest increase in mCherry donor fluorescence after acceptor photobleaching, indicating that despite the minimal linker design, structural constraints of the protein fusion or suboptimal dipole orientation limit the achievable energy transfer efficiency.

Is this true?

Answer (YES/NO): NO